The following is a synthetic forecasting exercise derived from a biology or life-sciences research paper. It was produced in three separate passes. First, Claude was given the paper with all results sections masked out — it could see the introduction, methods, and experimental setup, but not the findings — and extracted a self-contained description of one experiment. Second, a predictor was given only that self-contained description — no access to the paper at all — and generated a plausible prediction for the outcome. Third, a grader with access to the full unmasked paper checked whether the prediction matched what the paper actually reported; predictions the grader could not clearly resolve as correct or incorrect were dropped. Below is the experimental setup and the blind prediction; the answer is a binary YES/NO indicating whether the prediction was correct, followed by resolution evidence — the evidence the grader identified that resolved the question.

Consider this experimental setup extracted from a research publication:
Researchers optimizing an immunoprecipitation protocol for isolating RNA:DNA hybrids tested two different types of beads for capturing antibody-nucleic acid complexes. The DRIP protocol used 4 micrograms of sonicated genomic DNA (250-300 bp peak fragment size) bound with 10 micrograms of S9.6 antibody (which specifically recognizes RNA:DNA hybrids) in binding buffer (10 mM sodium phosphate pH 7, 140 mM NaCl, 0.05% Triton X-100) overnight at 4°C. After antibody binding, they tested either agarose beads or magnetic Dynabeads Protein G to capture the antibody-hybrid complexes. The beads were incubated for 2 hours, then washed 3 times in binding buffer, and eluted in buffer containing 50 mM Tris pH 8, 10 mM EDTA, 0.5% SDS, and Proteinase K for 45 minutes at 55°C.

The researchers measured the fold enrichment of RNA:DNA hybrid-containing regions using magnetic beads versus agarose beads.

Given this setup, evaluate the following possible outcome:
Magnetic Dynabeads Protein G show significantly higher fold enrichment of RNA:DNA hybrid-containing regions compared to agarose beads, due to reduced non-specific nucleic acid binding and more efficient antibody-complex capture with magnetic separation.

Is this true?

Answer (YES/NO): YES